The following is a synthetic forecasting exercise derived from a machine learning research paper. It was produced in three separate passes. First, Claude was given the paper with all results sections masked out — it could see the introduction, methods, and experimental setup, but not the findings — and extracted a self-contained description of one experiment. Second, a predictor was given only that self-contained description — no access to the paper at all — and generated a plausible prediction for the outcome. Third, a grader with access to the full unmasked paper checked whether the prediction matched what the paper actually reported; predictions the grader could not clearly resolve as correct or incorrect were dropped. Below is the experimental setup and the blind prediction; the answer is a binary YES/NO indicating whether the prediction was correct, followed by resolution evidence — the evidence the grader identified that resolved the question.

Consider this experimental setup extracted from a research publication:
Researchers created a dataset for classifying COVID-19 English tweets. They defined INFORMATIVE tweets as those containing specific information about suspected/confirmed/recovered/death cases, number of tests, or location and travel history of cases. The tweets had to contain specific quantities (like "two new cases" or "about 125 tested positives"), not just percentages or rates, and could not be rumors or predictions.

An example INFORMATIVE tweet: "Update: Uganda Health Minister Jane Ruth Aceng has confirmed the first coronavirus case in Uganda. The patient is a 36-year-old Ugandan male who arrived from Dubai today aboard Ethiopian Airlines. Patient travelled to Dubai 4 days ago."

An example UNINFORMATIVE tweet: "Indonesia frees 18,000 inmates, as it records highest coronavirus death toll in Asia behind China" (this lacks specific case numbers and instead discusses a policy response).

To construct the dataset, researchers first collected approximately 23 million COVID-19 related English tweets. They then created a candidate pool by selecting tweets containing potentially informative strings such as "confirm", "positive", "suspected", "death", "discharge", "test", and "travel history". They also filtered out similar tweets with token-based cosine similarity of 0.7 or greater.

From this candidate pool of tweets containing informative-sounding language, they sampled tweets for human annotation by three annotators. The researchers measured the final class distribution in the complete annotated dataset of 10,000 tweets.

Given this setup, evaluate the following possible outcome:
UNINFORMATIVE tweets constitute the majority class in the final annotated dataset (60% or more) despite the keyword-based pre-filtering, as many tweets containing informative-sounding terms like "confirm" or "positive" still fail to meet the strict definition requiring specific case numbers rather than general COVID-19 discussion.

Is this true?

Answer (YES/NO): NO